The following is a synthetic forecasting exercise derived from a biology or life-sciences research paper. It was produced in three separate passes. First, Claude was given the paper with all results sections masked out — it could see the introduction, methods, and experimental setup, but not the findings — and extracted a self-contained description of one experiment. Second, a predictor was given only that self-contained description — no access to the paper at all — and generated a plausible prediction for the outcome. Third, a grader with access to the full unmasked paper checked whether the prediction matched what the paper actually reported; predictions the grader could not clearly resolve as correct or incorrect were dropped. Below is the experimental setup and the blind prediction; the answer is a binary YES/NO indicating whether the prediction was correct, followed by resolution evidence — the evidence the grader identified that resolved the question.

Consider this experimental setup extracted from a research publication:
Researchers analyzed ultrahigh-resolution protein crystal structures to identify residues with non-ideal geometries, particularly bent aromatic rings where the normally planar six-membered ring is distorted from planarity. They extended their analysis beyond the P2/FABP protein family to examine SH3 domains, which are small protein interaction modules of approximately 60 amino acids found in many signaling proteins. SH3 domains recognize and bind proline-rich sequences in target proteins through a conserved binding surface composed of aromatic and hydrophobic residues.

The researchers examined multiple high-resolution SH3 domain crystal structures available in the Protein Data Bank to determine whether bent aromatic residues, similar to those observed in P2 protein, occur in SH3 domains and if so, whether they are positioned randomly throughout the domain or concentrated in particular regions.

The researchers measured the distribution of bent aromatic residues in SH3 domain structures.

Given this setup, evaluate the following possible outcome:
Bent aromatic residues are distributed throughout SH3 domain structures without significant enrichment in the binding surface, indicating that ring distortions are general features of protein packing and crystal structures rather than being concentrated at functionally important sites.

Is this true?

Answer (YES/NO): NO